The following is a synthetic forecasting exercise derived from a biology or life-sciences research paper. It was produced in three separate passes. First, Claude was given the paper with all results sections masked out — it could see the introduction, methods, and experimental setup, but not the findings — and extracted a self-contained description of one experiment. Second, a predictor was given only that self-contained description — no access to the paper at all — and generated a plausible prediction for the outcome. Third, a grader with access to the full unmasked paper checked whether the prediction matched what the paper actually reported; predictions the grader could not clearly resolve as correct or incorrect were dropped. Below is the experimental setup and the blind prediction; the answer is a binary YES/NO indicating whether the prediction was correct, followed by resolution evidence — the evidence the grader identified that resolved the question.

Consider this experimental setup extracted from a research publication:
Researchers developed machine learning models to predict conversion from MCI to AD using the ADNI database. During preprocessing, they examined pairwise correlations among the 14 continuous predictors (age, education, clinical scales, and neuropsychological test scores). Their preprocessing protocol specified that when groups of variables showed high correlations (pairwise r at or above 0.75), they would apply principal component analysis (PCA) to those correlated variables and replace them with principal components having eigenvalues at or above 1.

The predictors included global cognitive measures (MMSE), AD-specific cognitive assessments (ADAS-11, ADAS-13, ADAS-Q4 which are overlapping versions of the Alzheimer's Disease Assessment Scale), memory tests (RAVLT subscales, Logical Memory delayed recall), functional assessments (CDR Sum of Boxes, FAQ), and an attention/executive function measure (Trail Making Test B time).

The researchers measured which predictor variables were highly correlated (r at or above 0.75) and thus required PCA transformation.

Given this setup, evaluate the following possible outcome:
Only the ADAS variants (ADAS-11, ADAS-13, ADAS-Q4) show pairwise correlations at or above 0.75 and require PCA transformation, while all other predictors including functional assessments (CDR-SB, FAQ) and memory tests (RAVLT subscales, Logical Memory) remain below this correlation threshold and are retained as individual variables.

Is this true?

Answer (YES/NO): NO